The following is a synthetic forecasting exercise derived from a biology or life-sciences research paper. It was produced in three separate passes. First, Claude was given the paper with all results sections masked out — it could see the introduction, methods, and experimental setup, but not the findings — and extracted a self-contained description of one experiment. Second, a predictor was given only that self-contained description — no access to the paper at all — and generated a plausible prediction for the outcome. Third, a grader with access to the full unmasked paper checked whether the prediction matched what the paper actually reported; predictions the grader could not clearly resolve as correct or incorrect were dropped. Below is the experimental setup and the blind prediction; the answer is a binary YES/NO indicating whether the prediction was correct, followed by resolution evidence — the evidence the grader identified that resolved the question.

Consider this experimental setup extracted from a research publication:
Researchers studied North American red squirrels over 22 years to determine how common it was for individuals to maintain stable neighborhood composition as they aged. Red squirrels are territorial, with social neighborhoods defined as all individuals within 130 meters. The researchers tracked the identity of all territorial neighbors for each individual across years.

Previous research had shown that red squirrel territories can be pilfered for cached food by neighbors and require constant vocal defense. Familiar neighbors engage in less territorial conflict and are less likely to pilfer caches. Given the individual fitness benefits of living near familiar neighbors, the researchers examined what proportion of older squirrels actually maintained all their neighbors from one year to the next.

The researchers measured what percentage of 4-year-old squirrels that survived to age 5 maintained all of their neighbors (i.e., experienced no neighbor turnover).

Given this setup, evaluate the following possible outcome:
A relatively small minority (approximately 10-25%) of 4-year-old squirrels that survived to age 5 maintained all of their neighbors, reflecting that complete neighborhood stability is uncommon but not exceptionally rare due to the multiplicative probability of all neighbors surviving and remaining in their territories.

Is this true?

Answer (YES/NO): NO